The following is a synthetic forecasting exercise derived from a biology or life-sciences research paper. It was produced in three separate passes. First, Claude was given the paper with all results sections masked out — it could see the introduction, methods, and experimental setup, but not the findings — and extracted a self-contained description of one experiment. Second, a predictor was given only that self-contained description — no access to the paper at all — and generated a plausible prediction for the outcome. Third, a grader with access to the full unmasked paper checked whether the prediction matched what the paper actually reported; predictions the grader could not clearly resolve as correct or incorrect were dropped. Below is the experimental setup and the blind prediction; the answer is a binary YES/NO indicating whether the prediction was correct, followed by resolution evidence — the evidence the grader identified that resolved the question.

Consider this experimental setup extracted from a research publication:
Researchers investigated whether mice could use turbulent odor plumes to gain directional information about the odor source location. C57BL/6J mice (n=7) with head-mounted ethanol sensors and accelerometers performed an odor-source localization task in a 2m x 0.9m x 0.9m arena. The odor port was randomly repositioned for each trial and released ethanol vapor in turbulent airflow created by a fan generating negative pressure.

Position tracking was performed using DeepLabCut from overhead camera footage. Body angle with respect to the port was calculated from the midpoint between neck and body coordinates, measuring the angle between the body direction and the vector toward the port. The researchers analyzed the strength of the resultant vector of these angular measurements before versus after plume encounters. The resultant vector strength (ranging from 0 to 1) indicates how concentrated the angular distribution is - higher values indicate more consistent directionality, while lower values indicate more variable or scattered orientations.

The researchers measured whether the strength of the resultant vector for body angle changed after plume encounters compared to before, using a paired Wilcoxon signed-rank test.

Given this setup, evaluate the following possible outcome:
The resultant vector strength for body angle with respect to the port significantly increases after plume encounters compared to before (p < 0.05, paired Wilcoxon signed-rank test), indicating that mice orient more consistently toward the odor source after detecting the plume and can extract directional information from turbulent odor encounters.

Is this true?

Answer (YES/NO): YES